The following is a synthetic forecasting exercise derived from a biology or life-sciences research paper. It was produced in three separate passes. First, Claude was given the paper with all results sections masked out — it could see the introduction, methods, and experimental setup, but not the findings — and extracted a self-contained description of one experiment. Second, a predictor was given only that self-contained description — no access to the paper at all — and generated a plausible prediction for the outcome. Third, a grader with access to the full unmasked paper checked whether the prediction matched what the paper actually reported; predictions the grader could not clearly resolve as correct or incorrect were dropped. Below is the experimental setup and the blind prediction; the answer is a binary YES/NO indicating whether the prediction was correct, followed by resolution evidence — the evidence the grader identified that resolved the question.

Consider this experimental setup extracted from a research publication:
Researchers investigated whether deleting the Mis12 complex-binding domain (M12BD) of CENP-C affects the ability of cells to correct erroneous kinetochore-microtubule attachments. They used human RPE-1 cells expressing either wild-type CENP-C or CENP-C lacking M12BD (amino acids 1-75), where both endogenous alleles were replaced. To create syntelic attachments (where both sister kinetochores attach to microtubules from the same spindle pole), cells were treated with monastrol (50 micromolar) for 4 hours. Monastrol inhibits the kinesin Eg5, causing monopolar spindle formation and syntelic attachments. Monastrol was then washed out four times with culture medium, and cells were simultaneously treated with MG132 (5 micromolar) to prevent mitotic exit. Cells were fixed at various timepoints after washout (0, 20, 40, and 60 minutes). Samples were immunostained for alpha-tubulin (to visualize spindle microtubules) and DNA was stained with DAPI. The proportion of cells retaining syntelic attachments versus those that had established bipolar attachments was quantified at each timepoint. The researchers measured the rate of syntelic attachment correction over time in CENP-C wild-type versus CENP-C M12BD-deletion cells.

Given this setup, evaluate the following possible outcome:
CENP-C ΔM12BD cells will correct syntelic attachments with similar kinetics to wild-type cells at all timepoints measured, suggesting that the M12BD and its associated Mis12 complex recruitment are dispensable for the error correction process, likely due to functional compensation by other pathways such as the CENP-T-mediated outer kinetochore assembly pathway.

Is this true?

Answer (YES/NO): NO